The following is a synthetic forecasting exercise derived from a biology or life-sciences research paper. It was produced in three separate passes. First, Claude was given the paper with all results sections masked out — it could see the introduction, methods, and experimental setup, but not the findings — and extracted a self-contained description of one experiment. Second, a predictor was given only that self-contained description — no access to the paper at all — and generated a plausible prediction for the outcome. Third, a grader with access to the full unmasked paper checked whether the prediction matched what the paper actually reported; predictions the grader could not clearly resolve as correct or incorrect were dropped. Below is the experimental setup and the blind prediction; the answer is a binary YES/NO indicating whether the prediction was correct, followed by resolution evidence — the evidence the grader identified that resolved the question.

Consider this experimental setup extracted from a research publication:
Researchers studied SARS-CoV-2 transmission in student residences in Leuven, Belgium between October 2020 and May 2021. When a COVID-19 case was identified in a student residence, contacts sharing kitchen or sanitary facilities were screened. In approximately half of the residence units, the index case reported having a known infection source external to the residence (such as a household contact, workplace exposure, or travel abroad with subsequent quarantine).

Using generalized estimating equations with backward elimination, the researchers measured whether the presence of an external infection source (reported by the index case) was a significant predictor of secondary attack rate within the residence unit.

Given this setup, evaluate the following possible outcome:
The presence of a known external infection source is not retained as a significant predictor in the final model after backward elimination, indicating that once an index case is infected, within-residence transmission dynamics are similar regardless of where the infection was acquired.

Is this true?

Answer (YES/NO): YES